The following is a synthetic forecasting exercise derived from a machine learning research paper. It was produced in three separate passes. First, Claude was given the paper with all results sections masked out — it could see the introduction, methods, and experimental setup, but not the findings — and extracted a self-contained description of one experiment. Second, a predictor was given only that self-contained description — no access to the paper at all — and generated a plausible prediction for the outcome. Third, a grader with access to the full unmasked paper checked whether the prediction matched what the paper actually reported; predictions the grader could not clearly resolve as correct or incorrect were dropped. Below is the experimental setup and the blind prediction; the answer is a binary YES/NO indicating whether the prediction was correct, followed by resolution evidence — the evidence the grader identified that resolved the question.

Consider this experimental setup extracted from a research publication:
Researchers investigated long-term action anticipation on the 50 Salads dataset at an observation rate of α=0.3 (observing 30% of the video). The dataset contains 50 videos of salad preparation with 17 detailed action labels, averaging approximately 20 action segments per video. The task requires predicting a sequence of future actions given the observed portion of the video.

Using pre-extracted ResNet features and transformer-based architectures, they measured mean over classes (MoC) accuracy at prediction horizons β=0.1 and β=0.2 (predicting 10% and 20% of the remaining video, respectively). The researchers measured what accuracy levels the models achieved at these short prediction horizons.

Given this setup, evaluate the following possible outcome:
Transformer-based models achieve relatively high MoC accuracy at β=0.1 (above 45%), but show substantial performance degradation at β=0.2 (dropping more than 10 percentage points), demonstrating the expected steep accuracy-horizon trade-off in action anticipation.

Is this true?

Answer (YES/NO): NO